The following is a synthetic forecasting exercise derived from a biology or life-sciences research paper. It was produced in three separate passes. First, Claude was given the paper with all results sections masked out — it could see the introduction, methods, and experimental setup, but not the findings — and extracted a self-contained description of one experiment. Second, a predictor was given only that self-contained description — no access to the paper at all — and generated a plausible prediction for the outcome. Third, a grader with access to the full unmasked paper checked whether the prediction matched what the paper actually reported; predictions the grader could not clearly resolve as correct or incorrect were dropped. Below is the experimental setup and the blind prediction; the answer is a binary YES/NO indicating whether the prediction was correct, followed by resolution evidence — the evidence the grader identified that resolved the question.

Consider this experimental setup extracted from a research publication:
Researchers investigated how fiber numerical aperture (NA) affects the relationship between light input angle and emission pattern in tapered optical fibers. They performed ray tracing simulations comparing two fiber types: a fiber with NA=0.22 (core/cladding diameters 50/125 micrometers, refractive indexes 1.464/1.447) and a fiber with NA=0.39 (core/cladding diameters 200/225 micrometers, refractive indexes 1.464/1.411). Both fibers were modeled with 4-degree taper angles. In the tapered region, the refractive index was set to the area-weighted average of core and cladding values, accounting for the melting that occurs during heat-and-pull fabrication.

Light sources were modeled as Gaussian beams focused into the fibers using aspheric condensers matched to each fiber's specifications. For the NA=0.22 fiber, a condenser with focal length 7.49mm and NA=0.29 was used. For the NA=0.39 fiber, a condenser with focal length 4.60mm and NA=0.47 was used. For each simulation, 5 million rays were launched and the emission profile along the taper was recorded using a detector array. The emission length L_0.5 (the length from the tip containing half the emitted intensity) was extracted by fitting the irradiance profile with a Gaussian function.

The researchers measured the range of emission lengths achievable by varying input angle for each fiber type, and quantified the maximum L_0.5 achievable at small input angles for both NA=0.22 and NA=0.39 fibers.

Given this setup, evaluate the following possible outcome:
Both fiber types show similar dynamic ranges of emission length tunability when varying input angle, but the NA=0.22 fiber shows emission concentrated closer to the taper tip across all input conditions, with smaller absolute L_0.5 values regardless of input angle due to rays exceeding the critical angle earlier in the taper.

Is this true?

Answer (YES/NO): NO